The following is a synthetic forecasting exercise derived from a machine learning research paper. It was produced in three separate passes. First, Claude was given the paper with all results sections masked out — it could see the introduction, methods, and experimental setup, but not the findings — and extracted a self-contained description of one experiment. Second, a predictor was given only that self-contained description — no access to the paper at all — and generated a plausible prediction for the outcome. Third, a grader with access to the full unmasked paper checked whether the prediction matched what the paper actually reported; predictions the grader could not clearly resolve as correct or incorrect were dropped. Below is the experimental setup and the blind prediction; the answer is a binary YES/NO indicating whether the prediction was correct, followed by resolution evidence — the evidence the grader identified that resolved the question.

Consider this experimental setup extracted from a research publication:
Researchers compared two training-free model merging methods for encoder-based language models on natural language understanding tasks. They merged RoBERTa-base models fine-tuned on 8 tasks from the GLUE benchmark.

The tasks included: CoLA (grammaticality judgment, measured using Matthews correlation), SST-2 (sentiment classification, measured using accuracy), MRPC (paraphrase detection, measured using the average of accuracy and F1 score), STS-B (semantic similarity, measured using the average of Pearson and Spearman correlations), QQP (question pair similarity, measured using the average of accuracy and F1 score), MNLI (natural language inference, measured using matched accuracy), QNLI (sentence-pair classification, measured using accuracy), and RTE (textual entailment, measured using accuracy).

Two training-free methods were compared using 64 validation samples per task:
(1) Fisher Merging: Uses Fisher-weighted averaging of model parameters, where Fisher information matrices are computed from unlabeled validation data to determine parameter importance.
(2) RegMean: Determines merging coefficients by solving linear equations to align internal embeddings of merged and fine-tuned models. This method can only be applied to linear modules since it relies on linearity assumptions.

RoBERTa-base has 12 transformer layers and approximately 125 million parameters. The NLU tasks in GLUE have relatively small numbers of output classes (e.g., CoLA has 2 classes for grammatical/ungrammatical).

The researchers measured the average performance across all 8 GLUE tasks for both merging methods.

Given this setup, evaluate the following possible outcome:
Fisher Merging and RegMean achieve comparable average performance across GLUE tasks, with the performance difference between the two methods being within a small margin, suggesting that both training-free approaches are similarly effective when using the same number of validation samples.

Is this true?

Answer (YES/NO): NO